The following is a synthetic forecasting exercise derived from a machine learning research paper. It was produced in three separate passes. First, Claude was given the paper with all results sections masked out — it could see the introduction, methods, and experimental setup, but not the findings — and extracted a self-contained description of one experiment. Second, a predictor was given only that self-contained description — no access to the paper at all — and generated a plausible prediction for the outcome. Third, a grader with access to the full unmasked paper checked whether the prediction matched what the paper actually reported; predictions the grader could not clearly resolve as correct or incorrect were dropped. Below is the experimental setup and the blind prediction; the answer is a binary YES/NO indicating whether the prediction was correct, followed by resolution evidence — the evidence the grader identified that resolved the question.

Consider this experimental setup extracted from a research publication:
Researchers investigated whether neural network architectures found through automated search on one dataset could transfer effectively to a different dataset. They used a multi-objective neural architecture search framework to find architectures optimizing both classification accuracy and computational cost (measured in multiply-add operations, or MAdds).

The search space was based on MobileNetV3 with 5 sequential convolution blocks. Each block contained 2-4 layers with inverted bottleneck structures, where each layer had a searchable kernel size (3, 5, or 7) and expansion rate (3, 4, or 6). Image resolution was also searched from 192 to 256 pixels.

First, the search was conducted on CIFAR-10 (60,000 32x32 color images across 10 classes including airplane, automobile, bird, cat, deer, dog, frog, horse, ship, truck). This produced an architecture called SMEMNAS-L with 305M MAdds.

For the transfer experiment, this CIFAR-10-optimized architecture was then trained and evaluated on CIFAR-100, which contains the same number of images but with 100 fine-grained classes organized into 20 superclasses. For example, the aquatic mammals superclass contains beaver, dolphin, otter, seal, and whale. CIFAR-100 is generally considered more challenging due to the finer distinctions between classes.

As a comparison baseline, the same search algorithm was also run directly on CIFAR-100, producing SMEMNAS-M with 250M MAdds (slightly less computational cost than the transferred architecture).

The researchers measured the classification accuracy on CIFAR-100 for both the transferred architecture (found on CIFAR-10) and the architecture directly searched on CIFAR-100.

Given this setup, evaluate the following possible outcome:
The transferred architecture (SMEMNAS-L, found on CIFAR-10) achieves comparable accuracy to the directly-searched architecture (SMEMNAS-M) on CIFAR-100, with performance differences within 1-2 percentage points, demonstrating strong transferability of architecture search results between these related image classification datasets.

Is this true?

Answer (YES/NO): YES